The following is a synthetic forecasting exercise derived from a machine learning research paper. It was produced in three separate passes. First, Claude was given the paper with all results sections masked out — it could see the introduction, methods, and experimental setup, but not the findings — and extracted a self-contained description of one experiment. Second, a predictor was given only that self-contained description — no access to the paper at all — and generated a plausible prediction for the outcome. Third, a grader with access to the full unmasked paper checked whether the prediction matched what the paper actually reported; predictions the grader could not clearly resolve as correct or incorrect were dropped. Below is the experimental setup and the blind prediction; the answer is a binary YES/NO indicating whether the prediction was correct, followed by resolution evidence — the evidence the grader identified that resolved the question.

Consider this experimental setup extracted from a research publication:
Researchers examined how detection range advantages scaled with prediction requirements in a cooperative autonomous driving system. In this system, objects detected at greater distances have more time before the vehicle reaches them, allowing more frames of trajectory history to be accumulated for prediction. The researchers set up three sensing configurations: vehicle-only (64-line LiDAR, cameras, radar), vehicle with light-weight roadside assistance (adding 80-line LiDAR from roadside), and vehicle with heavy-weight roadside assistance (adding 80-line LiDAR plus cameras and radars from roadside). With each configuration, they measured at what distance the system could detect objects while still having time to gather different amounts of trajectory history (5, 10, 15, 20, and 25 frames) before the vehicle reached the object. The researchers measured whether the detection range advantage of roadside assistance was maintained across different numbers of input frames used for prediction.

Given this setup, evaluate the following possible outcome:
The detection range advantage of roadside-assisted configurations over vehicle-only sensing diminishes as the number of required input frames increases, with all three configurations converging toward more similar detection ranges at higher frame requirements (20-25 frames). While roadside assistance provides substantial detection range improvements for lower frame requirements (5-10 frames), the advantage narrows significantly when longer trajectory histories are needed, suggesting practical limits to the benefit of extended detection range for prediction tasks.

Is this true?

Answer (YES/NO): NO